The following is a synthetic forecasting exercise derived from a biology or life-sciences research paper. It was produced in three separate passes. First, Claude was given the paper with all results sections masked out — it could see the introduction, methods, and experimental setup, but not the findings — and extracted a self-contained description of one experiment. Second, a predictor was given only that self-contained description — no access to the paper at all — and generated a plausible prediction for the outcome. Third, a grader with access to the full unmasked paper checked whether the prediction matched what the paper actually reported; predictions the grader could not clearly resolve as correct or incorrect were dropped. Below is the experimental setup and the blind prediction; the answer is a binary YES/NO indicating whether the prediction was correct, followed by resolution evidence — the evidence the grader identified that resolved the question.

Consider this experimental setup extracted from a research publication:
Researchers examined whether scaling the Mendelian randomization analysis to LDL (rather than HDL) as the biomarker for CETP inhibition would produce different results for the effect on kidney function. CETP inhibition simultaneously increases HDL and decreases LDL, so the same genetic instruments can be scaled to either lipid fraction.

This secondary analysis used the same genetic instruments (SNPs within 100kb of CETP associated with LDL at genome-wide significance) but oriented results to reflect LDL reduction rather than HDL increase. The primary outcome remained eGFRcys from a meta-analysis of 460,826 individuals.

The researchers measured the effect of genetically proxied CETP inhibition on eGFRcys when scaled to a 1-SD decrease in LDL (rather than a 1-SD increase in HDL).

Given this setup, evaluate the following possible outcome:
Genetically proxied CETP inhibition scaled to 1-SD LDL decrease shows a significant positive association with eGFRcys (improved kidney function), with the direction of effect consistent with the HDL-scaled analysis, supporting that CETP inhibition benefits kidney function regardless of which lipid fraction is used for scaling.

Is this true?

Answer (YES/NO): NO